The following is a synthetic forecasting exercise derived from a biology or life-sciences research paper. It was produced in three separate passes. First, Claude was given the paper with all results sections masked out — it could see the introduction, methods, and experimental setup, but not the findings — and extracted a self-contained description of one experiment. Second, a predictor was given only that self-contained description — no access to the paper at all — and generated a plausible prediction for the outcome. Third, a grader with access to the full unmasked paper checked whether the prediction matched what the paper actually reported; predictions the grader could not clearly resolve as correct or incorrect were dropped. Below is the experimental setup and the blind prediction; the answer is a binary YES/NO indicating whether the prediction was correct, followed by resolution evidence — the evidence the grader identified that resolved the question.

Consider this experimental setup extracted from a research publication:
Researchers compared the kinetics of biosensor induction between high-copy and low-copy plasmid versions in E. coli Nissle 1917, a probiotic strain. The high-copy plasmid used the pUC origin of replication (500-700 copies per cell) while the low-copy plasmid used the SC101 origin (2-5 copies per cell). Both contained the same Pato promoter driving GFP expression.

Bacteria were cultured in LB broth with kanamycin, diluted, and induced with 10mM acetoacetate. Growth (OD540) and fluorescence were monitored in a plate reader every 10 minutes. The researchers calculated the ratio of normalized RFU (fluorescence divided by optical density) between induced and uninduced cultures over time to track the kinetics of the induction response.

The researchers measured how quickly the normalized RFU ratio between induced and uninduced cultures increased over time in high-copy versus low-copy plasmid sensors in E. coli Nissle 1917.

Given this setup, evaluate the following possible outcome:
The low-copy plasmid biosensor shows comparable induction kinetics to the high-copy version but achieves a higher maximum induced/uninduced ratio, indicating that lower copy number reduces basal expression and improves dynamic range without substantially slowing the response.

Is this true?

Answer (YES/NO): NO